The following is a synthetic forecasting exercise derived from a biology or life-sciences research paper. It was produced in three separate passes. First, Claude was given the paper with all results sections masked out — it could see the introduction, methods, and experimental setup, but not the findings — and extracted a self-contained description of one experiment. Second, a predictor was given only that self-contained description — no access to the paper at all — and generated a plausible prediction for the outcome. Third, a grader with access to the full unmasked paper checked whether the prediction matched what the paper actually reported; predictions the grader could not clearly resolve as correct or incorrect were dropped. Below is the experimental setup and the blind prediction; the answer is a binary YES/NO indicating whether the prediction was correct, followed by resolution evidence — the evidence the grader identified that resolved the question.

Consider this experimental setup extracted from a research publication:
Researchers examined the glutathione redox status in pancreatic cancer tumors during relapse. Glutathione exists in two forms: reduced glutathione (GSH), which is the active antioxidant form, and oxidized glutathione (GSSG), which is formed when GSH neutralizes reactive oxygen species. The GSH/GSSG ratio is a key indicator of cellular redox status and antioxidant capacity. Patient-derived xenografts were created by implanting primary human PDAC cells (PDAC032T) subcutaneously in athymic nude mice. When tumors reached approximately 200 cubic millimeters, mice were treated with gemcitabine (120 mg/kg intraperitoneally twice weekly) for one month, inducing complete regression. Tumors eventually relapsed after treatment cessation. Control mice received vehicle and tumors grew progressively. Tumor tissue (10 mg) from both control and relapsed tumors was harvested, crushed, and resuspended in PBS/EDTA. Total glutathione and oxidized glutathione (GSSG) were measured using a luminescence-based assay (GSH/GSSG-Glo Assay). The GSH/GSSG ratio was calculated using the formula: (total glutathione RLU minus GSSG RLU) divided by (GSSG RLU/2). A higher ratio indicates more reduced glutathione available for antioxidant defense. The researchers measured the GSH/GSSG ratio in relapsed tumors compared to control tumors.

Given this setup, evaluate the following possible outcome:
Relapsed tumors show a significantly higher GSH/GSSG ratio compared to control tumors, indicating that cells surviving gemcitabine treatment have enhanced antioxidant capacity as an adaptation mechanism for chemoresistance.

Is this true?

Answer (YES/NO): YES